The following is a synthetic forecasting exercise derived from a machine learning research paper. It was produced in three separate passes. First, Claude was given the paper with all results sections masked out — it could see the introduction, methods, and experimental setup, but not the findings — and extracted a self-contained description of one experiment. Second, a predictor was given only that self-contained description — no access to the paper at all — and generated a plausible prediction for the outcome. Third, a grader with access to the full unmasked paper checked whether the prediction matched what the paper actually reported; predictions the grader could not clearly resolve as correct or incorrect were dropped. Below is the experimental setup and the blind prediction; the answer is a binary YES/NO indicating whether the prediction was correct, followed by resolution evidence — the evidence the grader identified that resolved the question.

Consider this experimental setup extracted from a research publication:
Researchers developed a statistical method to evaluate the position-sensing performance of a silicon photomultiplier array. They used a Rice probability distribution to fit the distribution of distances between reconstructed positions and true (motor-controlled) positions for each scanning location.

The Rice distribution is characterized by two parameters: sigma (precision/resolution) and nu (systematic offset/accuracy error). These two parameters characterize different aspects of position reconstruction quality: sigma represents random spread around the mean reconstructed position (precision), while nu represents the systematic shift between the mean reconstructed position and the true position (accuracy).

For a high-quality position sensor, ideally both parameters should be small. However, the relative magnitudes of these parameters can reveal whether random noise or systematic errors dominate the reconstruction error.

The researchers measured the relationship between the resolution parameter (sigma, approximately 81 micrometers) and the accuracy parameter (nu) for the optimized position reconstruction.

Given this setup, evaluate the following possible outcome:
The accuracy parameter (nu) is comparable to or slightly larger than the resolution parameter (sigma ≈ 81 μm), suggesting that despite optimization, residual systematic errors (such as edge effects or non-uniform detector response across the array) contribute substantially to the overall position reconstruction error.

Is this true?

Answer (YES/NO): NO